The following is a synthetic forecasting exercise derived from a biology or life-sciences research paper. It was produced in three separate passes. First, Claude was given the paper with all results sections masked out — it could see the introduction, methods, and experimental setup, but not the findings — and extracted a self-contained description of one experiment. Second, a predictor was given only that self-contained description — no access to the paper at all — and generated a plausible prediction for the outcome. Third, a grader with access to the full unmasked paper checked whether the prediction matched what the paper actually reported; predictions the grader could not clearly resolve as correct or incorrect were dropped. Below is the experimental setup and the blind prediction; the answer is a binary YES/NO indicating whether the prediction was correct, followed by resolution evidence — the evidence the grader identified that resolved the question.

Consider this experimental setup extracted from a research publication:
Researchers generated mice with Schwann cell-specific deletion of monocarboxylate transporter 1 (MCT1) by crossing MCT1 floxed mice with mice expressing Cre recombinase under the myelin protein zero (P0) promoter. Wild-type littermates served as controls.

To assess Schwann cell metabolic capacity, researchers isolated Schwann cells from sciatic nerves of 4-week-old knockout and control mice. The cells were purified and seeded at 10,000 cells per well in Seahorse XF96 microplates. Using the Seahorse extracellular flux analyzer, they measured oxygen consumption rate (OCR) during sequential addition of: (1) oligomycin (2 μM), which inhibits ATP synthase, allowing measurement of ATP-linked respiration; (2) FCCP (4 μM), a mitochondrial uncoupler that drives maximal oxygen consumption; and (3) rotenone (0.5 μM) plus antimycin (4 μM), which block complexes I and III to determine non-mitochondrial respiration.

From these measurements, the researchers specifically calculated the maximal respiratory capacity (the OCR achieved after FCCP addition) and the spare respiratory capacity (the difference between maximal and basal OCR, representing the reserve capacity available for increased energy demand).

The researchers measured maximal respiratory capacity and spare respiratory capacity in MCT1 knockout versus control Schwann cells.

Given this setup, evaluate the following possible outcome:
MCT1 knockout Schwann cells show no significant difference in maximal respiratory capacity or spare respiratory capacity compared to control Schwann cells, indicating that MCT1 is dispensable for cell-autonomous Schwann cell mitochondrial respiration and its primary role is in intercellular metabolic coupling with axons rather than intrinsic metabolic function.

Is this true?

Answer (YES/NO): NO